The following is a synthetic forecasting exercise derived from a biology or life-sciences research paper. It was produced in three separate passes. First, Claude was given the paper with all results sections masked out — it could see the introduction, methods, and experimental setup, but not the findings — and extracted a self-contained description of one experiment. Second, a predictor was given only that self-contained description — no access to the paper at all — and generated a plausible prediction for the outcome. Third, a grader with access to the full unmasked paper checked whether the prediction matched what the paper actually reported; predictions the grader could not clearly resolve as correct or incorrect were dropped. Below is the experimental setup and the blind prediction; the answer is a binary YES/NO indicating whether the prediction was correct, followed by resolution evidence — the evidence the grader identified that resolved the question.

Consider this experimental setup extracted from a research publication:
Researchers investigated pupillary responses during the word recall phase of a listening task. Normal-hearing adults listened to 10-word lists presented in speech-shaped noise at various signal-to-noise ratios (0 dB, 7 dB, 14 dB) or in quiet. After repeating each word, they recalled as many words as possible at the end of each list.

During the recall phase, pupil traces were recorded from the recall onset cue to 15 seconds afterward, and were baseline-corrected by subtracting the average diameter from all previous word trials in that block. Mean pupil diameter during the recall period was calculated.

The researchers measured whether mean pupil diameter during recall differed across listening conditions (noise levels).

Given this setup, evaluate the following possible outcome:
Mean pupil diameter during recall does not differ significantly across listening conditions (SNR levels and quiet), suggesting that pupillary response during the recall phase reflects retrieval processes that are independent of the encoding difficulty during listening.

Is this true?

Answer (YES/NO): YES